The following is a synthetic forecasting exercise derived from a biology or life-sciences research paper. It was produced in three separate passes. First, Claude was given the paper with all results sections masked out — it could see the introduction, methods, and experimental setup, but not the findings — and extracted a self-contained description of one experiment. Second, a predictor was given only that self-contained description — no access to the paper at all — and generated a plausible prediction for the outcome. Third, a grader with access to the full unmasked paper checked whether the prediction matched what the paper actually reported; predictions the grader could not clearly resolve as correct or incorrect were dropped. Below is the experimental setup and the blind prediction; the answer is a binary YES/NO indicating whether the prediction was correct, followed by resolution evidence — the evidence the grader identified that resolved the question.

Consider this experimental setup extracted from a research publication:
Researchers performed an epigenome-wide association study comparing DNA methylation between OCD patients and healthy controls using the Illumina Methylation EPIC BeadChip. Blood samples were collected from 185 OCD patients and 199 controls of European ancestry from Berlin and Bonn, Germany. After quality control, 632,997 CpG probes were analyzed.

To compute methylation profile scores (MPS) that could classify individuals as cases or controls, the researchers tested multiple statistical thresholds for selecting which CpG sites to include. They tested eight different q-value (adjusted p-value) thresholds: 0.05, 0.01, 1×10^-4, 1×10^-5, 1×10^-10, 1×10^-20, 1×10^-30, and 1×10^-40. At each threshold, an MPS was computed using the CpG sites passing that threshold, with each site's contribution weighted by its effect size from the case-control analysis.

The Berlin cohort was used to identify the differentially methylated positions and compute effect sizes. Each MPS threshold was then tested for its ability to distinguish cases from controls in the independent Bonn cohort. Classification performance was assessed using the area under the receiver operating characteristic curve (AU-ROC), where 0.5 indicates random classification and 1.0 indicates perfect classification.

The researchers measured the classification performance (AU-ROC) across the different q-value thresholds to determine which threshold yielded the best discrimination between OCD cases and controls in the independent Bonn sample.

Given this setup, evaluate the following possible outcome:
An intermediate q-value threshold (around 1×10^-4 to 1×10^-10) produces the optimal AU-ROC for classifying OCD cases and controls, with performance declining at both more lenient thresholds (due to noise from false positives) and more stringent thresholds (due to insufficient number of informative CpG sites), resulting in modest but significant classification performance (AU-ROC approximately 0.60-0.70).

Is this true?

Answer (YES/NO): NO